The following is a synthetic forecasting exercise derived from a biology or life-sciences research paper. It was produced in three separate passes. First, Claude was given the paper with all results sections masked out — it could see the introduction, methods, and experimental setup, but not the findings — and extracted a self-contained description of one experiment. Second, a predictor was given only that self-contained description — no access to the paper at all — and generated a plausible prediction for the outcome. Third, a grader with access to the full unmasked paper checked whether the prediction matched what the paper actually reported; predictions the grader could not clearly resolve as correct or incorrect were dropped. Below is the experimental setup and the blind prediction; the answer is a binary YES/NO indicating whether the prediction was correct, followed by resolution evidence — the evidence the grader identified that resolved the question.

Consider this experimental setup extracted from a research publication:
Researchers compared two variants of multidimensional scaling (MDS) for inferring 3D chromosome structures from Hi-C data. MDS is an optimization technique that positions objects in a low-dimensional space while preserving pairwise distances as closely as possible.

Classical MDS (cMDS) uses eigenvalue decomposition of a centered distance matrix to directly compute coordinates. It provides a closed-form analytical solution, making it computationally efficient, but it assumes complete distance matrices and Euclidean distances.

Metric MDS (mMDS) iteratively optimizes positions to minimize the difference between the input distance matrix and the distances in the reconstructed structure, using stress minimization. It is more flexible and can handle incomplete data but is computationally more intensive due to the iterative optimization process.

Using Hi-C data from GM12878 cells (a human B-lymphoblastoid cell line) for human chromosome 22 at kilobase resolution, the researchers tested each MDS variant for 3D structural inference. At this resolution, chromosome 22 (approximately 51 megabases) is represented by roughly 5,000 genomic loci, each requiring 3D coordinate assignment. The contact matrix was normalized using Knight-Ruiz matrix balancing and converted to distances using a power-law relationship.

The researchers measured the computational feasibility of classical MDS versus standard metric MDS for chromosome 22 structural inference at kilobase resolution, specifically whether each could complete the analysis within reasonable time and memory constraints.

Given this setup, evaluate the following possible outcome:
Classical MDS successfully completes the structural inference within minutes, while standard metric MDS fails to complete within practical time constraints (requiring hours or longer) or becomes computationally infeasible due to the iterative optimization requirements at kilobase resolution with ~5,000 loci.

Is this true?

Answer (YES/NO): NO